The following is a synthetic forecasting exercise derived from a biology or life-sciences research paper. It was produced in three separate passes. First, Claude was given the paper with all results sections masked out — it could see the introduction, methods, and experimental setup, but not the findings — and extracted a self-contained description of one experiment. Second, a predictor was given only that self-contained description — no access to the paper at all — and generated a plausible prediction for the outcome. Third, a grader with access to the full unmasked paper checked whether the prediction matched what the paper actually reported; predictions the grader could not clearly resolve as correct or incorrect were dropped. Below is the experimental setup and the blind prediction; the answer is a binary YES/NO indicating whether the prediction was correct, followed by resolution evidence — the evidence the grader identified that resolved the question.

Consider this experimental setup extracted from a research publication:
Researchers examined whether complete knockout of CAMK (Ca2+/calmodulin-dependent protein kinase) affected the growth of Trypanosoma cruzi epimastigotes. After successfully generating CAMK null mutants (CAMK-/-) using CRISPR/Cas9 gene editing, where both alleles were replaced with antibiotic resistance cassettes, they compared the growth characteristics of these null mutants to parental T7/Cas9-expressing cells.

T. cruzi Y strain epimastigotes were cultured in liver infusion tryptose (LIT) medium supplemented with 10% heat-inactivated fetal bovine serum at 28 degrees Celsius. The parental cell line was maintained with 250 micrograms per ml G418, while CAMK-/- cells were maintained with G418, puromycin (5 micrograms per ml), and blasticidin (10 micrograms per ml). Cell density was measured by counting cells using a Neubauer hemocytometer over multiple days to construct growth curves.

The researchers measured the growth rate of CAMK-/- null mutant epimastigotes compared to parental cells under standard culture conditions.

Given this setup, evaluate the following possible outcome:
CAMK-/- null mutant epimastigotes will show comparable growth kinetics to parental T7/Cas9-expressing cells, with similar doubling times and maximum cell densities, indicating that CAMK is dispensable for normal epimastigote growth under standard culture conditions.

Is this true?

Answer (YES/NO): YES